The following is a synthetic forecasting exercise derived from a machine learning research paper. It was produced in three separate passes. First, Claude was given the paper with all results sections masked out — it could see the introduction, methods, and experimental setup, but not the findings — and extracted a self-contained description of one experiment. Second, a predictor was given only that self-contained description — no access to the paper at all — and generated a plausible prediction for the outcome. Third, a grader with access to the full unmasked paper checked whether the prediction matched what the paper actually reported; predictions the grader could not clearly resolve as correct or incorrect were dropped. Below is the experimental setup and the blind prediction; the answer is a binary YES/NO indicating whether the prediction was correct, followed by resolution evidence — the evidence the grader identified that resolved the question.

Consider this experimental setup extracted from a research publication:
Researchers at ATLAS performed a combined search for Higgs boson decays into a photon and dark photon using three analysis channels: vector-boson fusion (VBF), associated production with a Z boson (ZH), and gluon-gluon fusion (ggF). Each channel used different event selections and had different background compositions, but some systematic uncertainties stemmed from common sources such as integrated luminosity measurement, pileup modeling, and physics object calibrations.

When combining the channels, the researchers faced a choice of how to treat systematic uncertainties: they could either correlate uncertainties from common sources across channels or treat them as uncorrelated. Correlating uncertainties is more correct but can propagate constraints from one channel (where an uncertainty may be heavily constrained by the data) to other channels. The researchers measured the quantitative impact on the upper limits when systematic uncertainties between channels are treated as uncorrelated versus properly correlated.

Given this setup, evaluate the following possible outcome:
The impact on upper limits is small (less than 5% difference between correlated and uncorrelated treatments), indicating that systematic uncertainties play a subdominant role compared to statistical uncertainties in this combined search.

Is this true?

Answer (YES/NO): NO